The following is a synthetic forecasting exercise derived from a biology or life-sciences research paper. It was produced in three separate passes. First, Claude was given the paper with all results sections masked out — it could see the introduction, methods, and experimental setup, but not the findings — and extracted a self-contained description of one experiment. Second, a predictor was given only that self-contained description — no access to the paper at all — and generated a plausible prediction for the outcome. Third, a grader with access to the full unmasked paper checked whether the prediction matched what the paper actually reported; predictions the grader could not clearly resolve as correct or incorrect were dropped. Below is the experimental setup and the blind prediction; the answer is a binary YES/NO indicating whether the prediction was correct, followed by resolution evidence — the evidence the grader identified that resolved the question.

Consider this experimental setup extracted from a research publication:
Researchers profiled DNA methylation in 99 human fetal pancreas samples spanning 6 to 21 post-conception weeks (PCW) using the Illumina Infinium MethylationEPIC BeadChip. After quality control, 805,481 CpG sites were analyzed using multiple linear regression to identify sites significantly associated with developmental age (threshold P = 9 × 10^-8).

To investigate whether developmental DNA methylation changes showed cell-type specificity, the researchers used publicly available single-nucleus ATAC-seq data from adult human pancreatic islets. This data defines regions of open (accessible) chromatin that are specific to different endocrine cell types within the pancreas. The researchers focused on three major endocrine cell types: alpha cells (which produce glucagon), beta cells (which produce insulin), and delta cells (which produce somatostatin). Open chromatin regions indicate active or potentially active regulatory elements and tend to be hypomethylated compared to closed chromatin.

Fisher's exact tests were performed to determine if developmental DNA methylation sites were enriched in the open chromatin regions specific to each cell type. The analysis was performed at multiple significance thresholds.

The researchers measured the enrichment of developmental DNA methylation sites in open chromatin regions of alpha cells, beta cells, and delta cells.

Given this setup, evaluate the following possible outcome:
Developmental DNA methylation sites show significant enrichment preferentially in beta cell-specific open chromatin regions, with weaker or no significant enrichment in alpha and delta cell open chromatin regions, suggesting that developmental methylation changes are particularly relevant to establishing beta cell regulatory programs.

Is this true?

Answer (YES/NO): NO